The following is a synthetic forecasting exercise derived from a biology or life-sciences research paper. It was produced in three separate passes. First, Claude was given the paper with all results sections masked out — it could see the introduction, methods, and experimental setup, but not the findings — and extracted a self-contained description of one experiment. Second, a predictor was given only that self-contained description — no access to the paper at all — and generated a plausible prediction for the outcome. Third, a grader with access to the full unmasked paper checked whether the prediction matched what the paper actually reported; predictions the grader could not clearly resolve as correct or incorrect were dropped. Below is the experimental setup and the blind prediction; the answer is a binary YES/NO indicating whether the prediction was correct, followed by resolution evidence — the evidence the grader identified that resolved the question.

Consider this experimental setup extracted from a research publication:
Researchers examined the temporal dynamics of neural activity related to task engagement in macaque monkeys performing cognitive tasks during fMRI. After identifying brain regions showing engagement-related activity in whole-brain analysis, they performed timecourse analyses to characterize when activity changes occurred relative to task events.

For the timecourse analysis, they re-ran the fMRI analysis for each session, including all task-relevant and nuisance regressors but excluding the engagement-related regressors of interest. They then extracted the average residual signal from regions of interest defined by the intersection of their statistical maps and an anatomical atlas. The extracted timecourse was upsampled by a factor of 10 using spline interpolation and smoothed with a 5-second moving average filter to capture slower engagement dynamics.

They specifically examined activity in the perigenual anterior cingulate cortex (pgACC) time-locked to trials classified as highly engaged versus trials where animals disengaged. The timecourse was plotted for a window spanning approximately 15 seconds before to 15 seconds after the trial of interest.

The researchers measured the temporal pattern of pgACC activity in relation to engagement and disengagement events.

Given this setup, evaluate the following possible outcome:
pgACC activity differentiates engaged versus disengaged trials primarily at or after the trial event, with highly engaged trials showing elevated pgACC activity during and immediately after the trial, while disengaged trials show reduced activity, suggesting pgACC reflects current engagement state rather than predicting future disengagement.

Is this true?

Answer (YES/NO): NO